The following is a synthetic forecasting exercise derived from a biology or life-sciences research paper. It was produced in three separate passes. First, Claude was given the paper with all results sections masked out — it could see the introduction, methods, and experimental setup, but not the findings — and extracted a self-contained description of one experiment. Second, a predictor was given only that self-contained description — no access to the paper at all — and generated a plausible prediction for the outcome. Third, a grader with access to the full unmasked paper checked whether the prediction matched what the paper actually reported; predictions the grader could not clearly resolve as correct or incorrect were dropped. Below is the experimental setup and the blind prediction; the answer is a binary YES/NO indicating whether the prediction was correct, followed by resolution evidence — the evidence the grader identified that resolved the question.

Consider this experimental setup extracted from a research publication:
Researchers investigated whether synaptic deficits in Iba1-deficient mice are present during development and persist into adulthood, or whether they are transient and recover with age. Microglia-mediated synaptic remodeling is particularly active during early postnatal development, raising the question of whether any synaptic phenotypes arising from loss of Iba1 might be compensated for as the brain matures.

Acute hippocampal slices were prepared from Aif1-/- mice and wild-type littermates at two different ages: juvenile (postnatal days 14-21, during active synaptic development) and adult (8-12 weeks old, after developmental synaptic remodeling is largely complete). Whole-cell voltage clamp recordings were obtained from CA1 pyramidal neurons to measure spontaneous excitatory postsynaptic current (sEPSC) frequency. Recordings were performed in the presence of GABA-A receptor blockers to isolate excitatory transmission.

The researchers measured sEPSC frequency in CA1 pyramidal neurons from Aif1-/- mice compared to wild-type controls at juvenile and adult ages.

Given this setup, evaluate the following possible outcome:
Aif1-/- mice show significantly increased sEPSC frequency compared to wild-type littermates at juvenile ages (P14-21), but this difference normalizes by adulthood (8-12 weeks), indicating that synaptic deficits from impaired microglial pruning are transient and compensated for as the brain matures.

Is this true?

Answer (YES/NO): NO